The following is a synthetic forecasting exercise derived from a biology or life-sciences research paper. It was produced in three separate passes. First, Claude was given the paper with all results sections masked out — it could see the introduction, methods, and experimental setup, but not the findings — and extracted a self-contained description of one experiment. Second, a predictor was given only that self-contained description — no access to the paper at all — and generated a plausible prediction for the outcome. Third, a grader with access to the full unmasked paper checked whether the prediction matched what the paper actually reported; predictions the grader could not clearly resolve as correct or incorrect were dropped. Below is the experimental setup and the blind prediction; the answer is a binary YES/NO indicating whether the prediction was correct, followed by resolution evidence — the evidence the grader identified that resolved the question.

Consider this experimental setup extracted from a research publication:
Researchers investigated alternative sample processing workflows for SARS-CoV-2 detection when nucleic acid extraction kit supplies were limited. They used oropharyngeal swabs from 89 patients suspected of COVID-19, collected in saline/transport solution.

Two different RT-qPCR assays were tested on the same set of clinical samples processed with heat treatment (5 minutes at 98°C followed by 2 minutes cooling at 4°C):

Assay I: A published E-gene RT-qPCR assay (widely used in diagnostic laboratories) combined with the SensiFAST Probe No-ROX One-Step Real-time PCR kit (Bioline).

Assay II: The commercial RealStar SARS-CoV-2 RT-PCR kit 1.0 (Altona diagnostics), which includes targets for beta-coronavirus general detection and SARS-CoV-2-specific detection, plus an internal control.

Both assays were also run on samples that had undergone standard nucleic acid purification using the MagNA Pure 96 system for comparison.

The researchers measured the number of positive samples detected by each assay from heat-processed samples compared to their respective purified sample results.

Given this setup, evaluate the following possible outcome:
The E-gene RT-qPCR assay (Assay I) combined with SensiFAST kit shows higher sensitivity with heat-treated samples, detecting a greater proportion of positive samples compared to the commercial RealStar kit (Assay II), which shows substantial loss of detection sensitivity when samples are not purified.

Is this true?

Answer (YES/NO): YES